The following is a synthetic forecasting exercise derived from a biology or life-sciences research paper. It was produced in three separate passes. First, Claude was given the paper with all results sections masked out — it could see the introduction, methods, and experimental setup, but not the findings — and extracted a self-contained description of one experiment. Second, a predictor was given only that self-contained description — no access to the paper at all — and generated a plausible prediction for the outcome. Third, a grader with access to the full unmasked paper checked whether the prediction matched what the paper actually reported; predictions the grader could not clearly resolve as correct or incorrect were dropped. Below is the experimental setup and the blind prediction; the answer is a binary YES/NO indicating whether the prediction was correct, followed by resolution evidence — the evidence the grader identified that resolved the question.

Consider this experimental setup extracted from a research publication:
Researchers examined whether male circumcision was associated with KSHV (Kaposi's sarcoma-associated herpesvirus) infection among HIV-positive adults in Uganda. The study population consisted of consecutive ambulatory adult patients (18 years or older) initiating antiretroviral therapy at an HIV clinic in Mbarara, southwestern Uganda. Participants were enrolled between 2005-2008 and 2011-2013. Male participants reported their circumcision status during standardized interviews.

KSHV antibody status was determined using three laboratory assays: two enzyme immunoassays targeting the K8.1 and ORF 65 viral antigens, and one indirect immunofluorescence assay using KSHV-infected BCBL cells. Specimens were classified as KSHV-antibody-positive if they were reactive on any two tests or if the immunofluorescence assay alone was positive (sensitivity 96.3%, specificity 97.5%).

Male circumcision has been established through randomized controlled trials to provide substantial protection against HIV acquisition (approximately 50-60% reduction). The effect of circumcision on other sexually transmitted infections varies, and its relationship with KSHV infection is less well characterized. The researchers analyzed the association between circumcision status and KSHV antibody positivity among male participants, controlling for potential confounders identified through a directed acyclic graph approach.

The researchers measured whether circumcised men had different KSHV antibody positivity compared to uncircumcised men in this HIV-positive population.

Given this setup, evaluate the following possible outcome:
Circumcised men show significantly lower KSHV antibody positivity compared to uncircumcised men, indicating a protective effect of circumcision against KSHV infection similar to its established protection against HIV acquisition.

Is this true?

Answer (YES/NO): NO